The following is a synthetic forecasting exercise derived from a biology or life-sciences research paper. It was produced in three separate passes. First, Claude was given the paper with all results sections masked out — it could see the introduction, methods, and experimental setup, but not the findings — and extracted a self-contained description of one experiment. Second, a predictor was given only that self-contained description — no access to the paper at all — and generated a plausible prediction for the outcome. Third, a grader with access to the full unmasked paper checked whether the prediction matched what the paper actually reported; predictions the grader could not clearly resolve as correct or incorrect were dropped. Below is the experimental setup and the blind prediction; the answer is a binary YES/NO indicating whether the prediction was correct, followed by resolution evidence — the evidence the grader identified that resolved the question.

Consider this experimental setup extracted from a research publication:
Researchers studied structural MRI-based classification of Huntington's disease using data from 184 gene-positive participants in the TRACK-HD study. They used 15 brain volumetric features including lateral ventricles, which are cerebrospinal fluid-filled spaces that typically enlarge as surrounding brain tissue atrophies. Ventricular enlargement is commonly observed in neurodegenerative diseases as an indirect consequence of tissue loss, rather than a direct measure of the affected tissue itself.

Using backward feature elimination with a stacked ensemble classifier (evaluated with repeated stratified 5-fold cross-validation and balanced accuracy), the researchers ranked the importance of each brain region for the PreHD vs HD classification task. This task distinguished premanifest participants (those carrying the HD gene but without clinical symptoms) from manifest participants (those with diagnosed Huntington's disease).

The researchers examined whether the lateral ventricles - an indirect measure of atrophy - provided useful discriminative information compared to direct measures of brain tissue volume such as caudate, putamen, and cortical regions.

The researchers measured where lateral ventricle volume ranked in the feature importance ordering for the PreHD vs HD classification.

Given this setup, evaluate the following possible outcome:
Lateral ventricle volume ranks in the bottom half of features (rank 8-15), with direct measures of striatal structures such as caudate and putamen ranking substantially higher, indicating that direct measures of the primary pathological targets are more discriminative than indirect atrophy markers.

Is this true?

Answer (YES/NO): NO